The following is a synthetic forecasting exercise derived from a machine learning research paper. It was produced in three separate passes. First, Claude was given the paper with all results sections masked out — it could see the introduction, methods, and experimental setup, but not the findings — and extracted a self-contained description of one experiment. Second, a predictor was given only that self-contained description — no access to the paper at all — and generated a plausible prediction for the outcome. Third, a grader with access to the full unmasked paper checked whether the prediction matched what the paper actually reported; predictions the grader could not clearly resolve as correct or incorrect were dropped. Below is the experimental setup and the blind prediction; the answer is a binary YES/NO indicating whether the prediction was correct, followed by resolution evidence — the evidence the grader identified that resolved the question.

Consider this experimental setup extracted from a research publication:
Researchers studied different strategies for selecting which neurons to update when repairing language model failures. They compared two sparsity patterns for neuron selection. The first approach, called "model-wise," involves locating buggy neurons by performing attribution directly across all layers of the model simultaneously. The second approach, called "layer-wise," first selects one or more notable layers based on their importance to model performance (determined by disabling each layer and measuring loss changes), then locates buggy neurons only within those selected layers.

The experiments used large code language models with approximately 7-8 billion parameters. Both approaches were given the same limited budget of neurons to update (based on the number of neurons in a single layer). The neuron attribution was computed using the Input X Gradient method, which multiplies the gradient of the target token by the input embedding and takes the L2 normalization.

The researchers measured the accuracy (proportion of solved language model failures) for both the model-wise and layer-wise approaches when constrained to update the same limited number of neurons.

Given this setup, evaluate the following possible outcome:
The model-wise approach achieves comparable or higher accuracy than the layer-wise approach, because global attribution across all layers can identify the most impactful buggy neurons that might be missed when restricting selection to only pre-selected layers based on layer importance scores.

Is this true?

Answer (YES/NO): NO